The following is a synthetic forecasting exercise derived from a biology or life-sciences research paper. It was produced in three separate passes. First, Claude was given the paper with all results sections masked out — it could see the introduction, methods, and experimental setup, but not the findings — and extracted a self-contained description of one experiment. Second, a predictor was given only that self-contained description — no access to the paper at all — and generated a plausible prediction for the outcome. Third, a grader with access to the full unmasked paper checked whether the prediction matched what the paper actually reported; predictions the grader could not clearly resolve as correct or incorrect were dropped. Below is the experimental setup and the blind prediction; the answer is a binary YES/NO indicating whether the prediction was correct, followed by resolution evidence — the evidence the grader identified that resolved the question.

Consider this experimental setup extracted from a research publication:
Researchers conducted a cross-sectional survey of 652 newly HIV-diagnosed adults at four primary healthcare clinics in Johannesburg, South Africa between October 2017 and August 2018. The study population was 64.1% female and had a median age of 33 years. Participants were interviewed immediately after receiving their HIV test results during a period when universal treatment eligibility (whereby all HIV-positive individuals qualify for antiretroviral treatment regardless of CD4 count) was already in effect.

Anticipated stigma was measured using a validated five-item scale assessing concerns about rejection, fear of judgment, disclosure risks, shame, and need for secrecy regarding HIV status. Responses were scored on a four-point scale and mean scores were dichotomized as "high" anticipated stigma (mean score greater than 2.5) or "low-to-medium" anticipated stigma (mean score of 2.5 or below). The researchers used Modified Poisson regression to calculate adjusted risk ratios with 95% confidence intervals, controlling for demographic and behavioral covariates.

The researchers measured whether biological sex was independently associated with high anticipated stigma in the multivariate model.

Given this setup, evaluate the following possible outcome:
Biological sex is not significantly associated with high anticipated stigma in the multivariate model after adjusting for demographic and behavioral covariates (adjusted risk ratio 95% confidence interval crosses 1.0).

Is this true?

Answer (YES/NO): YES